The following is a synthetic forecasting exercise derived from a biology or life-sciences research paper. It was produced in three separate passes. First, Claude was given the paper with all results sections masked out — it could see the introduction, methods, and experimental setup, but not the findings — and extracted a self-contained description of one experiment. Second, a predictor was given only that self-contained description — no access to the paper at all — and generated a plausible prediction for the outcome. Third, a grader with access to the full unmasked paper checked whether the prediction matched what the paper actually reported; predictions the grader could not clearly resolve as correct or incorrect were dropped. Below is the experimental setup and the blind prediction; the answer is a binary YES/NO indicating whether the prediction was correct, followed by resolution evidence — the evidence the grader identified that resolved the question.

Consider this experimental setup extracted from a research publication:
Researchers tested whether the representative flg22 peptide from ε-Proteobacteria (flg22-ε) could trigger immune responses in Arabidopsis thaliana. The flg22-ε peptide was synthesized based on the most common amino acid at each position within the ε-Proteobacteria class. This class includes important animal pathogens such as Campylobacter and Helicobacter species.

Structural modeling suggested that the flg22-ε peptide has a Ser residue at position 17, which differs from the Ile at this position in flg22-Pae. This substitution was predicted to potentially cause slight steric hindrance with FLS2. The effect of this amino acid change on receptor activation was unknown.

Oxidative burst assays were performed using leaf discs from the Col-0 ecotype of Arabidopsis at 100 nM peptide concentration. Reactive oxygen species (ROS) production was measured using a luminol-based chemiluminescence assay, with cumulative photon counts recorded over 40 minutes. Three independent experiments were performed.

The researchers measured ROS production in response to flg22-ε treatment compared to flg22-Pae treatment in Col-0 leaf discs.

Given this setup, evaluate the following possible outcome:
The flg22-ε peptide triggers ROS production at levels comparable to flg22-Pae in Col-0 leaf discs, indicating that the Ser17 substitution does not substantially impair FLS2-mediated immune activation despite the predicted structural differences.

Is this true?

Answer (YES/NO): NO